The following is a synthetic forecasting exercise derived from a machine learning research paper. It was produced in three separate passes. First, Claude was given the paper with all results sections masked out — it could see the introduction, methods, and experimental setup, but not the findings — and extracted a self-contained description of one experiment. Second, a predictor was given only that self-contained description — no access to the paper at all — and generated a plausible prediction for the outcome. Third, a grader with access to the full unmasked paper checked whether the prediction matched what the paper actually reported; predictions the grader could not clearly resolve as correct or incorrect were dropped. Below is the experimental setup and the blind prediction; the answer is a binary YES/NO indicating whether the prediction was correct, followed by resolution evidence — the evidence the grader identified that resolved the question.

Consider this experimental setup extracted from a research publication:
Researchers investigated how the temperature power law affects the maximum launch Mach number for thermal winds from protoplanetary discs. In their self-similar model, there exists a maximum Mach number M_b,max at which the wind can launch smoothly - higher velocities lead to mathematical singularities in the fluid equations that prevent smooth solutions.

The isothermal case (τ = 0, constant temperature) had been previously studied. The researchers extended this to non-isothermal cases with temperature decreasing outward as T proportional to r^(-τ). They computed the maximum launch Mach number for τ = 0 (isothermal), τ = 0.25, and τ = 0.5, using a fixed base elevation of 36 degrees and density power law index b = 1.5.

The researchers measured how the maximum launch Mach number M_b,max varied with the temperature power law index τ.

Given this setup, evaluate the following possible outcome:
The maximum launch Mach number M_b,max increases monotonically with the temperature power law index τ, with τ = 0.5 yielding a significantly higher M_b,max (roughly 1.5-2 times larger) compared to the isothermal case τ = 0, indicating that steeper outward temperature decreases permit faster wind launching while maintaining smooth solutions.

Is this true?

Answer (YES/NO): NO